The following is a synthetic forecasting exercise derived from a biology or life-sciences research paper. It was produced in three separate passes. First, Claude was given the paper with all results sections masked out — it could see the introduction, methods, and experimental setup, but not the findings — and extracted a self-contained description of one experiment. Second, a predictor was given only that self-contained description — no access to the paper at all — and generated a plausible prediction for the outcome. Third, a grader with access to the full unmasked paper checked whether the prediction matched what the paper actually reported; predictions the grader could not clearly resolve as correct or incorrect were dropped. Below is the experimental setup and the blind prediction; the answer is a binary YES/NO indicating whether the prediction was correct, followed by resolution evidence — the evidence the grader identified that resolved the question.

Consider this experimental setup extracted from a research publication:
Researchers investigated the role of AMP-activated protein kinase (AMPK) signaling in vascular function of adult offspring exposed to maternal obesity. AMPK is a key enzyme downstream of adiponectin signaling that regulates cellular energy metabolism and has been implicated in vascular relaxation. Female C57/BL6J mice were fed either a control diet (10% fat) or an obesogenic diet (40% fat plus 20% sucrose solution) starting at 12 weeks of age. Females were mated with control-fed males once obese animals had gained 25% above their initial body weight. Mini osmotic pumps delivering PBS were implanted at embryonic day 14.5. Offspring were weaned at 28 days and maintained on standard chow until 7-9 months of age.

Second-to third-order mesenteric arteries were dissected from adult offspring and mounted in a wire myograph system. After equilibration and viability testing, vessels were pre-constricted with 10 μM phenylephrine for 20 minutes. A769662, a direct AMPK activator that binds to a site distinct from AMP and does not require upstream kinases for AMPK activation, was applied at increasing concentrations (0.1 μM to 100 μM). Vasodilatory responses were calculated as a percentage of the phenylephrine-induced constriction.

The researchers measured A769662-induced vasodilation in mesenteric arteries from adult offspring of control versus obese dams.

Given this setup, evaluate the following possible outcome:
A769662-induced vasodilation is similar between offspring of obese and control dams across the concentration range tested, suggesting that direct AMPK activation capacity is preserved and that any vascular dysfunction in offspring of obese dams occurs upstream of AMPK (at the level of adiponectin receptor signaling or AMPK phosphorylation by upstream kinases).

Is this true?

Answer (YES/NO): YES